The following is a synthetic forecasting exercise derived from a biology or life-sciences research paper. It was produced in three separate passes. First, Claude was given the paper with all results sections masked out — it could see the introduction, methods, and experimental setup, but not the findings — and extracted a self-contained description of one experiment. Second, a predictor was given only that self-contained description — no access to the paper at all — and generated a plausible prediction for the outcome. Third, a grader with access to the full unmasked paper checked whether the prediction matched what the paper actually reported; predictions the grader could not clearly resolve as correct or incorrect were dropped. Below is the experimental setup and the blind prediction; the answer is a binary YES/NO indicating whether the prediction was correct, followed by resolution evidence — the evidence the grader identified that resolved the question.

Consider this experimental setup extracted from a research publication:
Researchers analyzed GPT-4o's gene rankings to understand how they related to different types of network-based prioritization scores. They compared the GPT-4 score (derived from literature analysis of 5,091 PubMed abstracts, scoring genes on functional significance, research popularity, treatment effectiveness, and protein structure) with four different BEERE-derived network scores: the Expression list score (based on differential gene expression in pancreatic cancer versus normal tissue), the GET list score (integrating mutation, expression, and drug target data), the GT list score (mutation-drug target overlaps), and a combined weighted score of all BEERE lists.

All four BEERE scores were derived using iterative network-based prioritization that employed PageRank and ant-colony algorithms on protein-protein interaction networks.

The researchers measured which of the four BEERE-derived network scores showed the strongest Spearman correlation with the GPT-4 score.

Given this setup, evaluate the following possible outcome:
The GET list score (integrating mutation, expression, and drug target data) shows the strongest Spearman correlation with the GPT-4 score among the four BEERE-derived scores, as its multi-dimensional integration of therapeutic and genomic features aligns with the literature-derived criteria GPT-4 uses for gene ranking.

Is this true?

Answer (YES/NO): NO